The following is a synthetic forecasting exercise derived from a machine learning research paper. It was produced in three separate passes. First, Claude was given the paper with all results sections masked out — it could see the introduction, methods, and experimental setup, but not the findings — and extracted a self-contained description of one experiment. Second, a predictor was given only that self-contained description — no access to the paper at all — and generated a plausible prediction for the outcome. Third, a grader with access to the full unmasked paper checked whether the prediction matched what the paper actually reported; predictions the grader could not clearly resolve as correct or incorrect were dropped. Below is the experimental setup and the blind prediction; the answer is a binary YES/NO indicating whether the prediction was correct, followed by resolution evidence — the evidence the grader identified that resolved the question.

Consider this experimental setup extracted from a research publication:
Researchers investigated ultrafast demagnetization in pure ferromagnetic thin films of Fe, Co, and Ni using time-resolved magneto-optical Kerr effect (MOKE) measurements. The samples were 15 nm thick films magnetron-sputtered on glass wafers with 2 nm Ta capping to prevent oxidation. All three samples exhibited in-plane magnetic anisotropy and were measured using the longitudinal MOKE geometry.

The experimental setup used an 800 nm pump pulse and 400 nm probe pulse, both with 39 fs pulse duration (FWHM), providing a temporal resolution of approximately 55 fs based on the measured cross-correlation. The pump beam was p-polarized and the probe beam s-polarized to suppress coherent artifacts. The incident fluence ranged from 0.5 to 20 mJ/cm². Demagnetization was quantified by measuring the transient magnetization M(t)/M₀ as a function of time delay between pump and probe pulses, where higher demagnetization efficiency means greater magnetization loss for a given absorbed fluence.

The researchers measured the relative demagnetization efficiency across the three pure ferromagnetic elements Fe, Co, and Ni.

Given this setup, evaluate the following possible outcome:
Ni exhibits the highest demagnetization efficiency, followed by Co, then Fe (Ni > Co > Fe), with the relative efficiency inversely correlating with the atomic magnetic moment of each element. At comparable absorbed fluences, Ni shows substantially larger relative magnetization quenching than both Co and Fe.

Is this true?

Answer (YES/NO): YES